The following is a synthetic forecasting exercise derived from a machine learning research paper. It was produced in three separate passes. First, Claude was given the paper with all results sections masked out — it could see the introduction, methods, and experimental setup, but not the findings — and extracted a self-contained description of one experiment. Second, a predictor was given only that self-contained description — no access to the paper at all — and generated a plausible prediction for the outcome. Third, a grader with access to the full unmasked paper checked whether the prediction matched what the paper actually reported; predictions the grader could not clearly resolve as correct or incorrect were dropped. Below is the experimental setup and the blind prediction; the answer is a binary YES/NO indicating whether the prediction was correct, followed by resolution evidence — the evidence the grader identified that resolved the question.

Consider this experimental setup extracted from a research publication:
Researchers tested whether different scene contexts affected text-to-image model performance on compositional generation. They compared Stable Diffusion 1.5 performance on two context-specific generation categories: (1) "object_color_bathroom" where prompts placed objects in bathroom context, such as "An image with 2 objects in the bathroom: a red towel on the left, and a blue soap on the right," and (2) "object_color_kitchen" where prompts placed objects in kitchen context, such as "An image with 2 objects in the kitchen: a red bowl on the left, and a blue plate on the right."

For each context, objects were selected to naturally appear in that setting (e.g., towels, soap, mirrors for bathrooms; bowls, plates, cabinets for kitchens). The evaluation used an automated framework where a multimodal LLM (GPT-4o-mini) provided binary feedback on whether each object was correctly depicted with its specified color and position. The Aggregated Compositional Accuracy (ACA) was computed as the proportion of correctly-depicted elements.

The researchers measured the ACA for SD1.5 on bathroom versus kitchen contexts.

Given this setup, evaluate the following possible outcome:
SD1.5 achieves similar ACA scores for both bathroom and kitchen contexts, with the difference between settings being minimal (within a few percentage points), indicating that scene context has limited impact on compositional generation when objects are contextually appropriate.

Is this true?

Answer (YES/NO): NO